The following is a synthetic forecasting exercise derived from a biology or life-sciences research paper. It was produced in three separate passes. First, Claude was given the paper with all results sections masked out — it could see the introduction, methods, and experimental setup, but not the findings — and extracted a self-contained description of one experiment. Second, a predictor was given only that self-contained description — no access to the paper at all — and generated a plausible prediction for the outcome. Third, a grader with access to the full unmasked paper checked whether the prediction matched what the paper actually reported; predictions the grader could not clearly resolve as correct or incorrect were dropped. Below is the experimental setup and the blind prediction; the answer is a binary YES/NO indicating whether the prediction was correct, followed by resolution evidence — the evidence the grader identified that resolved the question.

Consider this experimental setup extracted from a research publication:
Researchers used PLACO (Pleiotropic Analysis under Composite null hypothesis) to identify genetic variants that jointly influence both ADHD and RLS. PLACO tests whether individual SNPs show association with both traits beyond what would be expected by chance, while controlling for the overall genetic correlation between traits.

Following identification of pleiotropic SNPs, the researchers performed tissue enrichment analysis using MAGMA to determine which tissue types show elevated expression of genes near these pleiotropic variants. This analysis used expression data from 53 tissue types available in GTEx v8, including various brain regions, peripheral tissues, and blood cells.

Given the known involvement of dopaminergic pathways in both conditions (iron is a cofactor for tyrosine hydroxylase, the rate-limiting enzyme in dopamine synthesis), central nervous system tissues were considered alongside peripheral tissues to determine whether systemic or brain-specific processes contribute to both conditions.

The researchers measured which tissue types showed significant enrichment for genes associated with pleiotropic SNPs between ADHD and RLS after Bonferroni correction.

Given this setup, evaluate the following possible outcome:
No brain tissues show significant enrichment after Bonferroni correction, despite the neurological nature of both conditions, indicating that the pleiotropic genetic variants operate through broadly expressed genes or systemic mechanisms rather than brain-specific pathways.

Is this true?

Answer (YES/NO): NO